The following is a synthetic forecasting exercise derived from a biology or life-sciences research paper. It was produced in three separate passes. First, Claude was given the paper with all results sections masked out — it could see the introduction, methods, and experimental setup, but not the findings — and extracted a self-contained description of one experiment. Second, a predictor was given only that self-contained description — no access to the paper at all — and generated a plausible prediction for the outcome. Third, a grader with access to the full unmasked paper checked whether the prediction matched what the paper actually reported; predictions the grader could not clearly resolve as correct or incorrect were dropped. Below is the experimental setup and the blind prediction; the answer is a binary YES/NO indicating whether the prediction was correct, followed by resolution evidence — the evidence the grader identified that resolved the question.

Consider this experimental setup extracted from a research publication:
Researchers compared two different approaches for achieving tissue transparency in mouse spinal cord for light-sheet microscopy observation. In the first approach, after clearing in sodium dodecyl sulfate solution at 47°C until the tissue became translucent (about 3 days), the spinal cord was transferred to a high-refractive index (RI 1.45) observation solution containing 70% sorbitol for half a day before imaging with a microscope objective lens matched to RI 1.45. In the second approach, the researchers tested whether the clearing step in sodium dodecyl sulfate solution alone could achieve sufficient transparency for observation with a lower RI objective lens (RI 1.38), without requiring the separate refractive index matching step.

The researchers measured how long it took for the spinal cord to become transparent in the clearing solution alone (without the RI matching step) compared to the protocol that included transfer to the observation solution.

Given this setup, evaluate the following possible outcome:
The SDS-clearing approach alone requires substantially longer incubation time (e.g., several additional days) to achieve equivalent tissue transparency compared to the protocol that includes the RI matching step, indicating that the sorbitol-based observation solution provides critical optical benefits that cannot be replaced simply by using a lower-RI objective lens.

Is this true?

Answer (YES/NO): YES